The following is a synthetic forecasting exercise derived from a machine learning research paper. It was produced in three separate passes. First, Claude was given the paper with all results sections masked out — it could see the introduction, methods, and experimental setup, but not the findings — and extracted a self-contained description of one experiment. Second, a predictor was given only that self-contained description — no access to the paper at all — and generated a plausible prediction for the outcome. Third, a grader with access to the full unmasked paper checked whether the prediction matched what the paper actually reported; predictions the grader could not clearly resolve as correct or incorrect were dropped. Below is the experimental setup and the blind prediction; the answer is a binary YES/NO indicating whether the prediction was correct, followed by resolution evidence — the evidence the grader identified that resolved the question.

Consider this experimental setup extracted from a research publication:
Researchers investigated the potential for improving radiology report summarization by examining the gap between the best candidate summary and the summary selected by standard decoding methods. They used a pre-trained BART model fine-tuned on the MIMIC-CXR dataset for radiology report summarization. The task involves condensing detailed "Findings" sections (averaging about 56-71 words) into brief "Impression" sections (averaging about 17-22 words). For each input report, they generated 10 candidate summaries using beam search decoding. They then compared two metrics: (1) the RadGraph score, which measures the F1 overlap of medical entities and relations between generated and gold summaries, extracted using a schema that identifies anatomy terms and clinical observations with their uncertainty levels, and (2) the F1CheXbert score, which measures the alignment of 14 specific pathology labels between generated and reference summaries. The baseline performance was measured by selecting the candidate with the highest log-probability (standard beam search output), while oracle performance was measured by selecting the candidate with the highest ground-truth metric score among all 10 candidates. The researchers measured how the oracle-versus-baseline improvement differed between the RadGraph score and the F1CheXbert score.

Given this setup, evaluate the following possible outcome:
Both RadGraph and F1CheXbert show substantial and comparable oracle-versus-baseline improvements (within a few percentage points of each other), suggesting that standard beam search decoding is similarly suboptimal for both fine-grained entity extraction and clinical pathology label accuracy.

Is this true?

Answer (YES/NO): NO